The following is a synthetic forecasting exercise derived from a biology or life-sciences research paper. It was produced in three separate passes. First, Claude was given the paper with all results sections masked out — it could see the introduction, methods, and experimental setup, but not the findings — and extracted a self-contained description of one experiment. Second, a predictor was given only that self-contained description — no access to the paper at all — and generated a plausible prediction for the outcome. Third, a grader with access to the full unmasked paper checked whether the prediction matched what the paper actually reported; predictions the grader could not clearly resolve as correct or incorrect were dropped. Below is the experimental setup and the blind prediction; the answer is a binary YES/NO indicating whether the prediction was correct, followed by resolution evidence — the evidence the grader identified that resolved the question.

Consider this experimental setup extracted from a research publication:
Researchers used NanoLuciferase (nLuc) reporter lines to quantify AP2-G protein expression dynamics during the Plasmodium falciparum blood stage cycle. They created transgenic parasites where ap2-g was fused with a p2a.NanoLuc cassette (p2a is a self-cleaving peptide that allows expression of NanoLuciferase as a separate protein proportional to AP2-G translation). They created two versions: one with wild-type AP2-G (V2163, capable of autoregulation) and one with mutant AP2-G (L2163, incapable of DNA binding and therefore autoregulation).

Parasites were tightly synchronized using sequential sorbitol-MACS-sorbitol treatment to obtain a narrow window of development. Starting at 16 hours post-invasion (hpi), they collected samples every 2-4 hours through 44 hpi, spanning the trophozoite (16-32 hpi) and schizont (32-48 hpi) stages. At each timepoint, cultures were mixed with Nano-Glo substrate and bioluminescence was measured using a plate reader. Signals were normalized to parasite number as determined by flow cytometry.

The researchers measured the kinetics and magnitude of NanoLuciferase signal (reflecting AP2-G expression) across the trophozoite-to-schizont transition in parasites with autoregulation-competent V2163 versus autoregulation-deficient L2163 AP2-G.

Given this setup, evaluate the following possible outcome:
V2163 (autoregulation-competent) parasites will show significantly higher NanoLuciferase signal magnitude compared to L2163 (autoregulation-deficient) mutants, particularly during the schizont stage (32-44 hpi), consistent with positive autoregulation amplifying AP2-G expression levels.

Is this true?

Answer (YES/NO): YES